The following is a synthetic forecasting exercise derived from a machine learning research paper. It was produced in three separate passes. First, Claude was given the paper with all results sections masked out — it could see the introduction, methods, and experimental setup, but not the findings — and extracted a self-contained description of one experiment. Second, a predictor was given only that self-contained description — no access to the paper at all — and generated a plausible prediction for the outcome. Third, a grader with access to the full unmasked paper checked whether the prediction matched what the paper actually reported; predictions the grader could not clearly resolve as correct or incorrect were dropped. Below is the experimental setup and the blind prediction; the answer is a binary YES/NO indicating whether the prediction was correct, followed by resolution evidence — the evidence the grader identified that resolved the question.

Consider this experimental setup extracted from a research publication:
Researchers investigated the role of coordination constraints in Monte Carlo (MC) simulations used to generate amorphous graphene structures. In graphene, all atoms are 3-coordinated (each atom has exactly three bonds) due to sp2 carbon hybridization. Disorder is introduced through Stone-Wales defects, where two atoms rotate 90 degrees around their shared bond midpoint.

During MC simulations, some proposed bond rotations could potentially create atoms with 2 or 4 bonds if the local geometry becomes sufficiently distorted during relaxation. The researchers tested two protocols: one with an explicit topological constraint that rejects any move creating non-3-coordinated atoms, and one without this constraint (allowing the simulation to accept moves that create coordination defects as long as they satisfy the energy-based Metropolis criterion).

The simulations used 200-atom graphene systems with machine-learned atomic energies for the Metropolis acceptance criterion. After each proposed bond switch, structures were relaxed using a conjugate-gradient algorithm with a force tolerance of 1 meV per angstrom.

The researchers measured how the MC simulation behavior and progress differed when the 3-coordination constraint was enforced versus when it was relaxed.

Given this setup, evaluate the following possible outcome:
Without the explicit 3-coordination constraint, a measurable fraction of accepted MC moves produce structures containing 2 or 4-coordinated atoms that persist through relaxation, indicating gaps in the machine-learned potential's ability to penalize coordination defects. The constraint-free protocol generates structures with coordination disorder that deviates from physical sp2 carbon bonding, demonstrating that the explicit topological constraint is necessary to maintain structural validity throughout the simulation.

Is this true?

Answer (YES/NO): YES